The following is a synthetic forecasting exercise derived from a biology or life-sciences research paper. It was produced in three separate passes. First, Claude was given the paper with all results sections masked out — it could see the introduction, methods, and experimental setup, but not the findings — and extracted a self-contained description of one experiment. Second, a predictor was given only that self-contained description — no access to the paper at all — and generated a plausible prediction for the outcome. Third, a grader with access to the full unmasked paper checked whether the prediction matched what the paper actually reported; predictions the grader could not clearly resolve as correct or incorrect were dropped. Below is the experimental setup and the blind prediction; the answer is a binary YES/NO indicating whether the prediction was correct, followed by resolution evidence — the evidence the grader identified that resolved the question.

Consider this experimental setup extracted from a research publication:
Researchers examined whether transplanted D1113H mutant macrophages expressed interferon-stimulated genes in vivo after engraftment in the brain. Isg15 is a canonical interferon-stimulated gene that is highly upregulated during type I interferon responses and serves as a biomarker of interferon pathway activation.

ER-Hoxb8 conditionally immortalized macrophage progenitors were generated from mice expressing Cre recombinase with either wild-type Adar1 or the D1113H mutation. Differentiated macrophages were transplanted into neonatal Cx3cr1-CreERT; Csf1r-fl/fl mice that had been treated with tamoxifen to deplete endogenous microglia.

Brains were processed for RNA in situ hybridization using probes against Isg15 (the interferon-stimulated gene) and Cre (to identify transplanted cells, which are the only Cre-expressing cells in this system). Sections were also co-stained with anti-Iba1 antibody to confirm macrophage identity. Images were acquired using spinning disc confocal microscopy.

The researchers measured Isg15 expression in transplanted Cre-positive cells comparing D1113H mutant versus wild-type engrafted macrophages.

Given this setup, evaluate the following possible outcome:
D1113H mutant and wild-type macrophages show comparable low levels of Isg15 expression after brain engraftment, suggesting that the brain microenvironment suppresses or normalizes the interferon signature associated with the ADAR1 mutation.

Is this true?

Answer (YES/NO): NO